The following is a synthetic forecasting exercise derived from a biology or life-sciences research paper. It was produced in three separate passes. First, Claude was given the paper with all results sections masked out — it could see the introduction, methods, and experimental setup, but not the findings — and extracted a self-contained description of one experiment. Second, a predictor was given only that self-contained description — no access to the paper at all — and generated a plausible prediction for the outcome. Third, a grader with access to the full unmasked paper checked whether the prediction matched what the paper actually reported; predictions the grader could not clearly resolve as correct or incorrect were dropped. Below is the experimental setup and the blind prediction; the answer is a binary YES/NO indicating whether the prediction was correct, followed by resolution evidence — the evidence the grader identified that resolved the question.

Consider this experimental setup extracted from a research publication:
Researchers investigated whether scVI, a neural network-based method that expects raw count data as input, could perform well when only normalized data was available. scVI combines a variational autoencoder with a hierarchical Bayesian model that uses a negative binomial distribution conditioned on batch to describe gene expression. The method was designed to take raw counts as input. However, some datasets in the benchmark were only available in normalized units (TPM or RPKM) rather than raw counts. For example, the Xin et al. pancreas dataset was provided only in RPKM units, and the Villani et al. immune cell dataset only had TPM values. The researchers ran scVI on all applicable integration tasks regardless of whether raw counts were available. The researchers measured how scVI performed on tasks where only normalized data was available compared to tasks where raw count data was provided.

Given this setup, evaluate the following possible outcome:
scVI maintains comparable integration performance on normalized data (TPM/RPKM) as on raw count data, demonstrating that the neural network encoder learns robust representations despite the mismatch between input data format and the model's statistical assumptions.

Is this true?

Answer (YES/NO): YES